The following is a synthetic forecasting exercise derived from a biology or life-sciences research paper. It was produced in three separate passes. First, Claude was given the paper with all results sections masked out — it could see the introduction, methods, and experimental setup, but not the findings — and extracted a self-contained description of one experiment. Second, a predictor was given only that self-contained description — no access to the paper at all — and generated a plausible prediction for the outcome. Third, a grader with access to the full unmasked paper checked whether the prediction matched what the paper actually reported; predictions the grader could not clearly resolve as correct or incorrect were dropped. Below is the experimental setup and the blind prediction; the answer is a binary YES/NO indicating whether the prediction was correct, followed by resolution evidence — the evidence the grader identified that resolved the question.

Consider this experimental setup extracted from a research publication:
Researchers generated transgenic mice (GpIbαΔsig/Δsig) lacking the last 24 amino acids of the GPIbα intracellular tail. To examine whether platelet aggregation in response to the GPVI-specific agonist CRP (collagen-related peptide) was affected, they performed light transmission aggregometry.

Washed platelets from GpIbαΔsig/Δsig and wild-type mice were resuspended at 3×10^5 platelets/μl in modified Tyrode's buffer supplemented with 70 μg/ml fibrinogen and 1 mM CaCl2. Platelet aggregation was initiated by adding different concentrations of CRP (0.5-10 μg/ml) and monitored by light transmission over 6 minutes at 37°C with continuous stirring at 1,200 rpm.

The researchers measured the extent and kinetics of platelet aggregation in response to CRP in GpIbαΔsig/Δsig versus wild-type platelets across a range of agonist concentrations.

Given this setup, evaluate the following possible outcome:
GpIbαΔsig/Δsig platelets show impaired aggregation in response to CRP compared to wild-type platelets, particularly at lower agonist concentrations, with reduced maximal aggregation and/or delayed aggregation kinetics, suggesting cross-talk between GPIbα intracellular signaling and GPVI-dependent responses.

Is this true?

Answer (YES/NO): NO